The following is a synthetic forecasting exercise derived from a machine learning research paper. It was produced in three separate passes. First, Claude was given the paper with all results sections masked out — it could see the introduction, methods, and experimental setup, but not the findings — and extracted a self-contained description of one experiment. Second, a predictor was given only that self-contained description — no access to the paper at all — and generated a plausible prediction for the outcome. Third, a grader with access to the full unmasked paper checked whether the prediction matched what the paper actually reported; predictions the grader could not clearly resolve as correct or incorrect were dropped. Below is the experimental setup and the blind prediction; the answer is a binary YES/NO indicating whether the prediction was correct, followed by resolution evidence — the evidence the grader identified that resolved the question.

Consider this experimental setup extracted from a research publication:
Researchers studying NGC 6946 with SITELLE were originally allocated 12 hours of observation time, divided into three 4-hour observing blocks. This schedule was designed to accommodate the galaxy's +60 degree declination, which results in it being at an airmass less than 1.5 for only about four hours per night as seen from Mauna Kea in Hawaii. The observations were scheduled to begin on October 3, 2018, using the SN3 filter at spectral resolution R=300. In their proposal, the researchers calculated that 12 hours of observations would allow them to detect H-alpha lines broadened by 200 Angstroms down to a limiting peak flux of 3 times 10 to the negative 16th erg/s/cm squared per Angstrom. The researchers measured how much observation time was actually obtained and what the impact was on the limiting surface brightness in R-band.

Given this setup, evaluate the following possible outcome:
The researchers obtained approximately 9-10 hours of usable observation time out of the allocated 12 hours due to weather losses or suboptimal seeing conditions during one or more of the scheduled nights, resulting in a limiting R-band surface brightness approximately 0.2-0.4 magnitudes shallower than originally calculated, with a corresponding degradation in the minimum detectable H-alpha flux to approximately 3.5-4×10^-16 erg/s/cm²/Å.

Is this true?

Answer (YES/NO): NO